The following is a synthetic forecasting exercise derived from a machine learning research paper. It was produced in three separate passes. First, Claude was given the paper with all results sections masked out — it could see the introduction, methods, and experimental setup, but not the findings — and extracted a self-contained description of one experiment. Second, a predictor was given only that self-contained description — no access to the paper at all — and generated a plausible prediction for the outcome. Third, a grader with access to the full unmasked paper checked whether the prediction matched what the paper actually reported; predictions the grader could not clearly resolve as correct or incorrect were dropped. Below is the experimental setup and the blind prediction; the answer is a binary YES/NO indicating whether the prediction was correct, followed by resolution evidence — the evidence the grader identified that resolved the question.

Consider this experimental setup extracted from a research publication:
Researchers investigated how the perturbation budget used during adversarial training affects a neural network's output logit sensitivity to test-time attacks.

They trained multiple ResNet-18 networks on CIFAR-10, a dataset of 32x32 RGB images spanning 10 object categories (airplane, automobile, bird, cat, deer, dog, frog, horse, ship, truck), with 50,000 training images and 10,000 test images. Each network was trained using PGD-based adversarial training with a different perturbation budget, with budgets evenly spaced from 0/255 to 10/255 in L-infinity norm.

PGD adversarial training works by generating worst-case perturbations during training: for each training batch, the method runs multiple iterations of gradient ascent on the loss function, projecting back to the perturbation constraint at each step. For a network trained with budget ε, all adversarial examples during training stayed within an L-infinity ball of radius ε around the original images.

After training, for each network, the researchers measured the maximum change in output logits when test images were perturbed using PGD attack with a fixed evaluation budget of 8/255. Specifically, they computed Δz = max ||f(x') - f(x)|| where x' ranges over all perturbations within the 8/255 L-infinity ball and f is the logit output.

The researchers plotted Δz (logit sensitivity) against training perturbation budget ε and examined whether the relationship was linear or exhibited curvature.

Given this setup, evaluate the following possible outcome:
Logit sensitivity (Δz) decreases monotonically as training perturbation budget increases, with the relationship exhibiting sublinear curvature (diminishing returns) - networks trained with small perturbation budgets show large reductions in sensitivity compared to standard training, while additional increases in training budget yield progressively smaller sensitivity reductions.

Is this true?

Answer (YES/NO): NO